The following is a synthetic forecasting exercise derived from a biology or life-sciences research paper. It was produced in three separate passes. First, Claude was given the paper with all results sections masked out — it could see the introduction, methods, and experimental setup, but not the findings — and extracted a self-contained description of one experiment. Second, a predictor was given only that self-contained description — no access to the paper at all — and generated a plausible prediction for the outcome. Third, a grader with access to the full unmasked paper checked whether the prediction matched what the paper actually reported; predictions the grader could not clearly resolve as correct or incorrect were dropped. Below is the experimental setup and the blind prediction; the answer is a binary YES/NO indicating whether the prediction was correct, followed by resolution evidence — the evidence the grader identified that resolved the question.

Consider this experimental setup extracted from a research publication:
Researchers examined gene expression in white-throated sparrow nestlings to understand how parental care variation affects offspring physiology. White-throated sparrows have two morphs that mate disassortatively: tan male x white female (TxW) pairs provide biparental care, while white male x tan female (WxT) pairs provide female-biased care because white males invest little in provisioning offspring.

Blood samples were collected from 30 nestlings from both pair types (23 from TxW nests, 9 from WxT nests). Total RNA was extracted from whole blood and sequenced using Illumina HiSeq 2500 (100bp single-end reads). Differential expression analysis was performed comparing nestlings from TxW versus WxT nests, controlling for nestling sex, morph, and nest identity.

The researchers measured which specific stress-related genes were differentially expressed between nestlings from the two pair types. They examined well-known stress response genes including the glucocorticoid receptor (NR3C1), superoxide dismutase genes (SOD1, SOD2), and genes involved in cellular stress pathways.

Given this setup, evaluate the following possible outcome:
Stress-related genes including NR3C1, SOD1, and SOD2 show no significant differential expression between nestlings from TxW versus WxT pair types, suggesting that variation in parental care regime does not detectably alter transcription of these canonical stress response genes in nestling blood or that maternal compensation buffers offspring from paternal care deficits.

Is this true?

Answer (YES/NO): NO